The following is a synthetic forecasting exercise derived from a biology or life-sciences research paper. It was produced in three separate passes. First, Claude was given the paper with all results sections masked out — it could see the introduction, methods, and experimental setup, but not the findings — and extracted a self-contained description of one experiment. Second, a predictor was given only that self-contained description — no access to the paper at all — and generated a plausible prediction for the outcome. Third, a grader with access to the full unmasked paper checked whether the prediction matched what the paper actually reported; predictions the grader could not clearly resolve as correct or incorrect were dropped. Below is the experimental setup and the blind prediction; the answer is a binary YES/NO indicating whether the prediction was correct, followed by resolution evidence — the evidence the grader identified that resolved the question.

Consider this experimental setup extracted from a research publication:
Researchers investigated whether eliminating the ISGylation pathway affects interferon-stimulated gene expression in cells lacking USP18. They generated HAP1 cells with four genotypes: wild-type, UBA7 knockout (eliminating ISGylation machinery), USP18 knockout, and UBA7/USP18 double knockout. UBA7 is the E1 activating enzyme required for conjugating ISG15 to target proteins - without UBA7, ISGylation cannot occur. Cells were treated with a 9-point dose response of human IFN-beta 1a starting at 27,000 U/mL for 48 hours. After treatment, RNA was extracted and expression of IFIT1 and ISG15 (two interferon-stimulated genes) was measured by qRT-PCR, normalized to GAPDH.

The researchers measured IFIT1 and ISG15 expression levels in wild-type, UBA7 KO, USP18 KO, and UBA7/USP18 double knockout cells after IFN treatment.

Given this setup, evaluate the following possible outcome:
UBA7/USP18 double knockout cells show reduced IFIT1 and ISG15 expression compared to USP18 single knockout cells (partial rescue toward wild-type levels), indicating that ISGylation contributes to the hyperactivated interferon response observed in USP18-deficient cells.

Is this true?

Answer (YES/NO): NO